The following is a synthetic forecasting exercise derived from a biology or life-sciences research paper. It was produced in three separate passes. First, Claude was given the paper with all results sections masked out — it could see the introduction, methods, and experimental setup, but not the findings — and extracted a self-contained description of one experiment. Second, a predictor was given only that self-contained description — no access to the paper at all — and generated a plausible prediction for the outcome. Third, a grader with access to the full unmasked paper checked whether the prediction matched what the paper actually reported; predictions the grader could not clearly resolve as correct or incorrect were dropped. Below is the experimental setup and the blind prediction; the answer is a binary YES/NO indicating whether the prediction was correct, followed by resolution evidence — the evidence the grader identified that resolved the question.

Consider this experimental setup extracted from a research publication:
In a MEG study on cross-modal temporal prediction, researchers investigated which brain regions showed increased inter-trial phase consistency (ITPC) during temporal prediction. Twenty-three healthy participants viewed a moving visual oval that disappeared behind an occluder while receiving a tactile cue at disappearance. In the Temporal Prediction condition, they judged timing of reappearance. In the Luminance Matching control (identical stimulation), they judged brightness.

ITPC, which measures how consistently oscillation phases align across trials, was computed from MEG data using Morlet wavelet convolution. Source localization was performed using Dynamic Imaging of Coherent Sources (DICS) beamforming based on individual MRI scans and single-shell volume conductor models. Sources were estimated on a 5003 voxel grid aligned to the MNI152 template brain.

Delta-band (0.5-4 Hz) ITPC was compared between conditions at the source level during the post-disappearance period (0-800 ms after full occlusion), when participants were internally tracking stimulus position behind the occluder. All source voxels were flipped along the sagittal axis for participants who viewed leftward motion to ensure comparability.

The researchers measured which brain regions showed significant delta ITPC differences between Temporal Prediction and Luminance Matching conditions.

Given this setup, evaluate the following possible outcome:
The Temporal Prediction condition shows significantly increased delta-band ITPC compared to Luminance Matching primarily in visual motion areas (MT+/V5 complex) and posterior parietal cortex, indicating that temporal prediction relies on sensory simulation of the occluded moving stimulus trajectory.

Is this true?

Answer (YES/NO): NO